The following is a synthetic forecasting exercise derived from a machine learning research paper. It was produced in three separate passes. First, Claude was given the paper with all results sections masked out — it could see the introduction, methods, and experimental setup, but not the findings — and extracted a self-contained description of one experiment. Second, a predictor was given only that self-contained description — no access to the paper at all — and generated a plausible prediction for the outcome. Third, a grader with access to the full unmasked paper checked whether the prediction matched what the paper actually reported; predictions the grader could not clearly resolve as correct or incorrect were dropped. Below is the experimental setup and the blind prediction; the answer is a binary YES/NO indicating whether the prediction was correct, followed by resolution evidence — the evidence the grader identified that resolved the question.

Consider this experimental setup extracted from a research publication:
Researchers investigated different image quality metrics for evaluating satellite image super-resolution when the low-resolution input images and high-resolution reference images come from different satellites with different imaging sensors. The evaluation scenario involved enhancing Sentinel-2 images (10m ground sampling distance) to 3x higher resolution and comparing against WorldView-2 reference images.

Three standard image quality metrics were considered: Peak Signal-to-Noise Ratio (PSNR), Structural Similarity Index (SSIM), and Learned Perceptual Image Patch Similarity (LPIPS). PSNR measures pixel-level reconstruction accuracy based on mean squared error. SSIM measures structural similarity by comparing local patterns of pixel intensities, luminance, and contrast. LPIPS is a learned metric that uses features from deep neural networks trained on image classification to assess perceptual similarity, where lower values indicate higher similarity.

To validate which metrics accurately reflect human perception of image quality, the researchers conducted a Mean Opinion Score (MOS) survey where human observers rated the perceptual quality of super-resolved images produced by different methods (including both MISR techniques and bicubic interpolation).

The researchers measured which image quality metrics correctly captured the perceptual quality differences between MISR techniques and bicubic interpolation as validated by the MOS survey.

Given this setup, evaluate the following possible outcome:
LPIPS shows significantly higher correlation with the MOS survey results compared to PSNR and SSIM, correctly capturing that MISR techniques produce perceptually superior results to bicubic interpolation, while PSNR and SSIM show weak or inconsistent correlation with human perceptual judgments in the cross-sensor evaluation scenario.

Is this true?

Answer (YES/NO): YES